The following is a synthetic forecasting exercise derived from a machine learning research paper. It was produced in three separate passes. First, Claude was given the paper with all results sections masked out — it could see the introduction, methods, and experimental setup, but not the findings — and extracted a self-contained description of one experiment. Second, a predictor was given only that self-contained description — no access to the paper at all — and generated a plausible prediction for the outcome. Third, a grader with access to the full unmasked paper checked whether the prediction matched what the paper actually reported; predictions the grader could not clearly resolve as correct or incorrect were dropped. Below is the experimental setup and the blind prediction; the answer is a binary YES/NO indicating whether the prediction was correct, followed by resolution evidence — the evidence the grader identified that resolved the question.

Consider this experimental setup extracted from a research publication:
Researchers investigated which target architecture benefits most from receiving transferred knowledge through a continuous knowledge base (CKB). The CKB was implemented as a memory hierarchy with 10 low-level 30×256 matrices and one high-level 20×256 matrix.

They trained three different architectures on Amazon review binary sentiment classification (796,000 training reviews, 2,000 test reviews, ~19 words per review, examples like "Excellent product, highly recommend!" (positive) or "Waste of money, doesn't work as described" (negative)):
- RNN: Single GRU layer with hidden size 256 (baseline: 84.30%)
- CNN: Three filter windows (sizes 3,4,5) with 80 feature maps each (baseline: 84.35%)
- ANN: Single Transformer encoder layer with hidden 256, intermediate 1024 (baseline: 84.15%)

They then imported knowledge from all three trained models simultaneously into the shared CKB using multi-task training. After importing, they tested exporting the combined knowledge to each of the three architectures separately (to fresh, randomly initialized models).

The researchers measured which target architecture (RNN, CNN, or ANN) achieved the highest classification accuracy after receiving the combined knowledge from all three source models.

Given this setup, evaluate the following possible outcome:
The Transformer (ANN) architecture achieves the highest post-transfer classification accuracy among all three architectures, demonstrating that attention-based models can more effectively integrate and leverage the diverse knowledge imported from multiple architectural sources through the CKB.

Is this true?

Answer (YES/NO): NO